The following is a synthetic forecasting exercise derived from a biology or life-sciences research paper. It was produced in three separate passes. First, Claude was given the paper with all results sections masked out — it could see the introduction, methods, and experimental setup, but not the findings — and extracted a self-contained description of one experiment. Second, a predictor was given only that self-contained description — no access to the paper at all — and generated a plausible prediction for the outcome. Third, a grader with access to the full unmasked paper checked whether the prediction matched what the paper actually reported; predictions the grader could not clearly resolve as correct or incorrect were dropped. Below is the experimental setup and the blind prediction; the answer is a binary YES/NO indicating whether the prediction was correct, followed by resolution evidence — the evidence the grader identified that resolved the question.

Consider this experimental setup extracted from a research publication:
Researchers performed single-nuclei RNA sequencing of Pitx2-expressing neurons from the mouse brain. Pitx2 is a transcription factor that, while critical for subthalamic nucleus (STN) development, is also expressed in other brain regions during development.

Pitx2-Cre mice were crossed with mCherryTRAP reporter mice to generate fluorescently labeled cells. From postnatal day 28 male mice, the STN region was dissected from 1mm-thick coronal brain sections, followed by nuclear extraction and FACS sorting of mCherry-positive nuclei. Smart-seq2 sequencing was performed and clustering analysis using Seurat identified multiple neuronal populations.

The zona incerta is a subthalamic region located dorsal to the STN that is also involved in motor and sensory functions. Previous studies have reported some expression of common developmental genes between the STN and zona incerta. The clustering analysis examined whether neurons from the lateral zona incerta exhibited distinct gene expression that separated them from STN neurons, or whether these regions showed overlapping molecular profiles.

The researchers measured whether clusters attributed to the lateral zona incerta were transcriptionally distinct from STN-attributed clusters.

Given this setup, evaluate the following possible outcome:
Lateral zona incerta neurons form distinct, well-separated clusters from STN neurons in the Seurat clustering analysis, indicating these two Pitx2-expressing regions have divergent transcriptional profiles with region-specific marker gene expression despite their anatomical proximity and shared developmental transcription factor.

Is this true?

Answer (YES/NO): NO